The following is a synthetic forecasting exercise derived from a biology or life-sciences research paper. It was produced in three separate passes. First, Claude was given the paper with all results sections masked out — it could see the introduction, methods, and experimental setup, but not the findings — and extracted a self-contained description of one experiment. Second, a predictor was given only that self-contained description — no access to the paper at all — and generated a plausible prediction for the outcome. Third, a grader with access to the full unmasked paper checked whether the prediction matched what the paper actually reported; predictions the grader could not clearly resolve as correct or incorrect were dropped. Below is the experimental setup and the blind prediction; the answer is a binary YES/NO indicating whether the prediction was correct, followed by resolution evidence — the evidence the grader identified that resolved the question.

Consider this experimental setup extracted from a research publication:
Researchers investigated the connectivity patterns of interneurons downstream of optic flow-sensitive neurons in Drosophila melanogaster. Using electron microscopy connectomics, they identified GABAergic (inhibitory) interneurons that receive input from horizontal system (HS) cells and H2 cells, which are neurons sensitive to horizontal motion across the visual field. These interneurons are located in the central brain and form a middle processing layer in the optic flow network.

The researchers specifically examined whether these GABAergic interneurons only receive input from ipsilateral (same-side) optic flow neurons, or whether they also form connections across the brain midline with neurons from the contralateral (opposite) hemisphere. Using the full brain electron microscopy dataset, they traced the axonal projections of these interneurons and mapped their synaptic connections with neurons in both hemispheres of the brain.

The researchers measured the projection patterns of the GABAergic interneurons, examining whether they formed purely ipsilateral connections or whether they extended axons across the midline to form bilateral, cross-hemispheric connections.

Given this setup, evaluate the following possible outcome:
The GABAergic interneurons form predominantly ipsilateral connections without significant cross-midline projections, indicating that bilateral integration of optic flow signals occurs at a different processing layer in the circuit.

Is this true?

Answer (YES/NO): NO